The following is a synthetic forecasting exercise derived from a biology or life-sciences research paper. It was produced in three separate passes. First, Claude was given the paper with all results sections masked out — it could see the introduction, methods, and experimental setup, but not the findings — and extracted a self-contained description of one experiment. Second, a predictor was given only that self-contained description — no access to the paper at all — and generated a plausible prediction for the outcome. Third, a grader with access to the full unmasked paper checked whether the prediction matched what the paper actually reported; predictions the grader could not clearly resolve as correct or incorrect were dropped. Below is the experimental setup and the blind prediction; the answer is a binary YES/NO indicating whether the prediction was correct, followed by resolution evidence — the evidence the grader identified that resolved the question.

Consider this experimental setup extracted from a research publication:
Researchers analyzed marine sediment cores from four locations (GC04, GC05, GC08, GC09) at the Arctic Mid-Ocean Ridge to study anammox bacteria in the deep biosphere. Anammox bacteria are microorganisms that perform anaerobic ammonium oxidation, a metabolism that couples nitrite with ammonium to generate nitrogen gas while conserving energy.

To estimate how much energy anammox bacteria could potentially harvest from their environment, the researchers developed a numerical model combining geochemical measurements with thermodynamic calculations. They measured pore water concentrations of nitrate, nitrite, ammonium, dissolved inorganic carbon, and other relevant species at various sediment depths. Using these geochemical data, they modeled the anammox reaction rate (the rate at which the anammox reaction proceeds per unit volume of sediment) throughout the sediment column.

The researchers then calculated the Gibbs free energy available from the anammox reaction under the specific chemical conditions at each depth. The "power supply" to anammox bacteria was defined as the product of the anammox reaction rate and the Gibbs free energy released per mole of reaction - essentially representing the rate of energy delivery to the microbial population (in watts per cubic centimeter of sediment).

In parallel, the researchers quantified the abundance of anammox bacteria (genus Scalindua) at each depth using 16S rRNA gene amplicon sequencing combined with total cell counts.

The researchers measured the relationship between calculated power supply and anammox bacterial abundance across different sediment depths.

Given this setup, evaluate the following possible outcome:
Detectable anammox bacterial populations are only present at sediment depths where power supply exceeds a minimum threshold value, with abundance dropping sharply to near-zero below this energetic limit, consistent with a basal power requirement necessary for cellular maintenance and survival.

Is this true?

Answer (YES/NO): NO